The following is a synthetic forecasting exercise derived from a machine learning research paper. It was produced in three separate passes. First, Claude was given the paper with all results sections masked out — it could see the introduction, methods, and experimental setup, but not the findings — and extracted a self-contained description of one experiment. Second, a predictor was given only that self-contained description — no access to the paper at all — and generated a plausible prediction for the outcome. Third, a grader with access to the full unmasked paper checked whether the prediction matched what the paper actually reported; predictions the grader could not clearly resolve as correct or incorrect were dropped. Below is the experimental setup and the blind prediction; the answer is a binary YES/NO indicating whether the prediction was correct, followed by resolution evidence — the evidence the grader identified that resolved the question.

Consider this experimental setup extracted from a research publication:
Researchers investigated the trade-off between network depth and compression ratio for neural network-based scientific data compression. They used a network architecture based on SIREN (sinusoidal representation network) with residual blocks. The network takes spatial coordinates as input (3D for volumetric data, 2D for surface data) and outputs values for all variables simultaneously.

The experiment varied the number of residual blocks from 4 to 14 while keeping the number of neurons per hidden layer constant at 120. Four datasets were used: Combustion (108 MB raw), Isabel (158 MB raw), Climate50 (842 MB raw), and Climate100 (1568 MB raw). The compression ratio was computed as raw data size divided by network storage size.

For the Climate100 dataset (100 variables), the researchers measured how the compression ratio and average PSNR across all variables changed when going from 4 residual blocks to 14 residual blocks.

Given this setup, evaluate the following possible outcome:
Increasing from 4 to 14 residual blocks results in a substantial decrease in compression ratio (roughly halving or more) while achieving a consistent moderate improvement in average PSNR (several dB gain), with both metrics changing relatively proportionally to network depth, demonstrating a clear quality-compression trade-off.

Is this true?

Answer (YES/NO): NO